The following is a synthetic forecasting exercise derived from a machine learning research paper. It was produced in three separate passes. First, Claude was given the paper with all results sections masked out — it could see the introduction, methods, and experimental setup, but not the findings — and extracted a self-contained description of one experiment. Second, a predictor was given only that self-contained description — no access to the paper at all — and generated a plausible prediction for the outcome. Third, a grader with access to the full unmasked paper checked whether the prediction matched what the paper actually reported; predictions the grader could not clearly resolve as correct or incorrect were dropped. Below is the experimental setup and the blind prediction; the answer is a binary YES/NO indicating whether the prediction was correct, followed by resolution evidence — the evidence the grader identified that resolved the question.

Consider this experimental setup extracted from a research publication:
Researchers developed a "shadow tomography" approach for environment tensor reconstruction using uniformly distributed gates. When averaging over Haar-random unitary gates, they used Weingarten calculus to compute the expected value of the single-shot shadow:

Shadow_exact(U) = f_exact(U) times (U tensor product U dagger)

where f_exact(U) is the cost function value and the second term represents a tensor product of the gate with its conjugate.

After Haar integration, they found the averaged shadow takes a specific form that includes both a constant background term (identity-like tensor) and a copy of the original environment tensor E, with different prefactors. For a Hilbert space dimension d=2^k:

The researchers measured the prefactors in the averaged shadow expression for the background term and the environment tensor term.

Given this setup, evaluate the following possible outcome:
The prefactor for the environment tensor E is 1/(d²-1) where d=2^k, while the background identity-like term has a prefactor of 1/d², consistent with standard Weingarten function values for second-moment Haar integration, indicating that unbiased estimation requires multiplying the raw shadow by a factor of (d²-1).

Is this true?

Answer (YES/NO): NO